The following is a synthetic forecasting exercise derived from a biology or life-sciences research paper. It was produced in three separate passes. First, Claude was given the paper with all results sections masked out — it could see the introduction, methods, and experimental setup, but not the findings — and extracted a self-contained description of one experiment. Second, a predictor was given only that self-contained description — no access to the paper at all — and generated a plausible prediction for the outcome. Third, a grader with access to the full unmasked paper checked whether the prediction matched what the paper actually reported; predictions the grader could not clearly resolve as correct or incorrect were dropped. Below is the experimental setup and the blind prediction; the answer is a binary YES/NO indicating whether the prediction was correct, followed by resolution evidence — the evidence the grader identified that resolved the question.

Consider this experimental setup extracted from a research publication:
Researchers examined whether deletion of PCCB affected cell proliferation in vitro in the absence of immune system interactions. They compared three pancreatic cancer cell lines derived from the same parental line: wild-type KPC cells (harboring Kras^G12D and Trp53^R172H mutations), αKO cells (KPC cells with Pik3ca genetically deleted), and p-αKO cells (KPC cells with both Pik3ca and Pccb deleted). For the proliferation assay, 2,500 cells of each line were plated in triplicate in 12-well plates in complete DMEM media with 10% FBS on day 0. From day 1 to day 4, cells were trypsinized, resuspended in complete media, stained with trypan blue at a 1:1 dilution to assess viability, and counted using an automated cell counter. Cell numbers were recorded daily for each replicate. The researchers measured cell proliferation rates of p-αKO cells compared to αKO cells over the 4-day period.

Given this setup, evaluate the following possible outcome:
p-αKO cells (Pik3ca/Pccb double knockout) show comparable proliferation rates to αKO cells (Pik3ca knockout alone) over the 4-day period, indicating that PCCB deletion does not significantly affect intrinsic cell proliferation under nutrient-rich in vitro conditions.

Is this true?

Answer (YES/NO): YES